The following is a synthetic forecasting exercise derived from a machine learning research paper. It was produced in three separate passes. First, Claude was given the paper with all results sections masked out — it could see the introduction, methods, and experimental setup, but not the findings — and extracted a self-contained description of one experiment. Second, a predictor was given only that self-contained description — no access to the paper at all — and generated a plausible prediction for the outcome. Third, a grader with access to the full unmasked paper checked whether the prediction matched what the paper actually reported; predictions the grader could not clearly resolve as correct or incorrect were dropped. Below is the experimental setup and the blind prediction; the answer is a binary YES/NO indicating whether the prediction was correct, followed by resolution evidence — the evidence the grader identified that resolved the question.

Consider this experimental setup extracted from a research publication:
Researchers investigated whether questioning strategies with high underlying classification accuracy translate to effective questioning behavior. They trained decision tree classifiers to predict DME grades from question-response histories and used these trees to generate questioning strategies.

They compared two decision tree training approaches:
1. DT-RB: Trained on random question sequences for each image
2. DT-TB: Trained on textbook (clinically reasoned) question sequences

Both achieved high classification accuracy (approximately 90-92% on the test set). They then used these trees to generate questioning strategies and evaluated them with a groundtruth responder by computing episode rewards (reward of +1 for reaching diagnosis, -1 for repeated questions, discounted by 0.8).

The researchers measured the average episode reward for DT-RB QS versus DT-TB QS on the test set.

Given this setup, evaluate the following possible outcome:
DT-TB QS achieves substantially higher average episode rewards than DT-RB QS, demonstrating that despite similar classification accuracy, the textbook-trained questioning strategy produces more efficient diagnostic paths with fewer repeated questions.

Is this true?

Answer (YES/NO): NO